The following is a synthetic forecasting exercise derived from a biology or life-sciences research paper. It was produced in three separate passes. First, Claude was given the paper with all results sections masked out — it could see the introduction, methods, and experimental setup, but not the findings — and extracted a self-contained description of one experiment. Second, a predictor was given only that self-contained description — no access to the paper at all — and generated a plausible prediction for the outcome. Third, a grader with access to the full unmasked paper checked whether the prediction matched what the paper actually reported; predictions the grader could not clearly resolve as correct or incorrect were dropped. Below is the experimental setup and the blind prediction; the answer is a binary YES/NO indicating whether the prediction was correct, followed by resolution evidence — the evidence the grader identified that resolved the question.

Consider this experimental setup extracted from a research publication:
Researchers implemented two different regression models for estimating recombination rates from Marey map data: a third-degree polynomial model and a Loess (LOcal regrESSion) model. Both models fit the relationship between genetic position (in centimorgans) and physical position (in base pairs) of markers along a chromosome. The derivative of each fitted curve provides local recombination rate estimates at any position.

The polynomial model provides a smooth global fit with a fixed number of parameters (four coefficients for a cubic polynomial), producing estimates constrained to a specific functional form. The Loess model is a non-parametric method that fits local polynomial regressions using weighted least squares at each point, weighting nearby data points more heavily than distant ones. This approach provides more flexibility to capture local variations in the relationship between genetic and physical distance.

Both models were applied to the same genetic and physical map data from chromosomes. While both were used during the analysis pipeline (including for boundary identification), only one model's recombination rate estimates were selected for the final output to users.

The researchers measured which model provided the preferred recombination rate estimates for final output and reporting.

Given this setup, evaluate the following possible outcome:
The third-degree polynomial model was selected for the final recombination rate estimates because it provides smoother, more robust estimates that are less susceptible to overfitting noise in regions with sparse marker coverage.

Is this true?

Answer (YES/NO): NO